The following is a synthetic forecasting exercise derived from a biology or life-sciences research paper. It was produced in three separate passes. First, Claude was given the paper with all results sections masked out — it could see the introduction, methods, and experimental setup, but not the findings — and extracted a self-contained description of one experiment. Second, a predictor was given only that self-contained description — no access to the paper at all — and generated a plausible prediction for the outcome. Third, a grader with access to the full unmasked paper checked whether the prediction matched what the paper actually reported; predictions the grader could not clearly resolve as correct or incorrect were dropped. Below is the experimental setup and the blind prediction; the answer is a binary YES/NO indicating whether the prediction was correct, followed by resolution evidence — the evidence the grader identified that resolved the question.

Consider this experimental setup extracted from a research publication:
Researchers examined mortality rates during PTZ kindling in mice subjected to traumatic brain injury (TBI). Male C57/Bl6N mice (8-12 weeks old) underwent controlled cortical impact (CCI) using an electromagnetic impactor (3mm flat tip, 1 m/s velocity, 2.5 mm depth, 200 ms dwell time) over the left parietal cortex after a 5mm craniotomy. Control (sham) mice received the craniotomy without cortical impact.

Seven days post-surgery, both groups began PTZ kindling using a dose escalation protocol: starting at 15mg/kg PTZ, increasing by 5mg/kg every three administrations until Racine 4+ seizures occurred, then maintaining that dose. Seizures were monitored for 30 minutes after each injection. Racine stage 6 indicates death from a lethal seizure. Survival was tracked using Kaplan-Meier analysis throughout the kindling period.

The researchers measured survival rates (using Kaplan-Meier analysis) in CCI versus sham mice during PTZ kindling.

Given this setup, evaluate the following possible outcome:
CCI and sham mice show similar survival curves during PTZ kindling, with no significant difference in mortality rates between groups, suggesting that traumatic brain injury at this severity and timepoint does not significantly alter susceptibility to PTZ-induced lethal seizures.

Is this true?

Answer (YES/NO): NO